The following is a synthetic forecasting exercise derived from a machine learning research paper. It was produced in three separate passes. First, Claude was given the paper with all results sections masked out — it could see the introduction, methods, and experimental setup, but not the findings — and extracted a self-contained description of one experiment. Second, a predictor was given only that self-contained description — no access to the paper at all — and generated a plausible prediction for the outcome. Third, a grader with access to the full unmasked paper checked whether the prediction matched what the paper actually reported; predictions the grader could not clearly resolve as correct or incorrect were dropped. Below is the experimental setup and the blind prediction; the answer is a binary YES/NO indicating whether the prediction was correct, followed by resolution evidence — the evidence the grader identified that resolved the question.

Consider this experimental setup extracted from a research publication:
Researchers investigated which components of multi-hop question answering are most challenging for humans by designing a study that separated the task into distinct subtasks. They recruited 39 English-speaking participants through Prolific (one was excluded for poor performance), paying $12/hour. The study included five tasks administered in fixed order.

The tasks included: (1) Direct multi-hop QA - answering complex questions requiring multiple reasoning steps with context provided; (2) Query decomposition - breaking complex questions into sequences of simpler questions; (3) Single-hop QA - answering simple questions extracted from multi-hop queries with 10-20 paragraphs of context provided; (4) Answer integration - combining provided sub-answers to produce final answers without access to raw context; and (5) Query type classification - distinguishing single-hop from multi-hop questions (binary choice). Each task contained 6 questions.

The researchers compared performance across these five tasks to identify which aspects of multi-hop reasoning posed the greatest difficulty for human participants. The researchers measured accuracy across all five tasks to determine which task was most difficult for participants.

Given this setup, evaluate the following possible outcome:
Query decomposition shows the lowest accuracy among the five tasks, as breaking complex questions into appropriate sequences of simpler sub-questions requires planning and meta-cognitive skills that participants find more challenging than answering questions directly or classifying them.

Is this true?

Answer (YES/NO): NO